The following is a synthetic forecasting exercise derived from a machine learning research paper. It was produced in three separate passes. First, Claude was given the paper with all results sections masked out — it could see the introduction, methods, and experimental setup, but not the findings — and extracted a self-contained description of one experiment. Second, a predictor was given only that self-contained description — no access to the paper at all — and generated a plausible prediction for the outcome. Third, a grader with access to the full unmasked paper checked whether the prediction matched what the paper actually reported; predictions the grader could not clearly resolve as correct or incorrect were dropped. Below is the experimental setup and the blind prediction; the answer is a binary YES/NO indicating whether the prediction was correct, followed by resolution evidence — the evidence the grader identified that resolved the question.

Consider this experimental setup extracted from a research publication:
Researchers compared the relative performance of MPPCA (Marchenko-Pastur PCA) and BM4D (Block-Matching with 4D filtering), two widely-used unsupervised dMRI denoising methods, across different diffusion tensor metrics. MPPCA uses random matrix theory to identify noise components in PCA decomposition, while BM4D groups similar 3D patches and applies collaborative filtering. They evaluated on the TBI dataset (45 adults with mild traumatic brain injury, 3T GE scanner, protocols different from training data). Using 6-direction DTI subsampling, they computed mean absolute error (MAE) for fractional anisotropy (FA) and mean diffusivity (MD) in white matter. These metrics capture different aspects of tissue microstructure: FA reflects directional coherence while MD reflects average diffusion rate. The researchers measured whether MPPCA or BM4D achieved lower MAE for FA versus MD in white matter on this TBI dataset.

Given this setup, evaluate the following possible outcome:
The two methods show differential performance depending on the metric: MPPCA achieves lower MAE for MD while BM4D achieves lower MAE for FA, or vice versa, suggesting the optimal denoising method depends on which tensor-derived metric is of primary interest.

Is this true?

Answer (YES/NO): NO